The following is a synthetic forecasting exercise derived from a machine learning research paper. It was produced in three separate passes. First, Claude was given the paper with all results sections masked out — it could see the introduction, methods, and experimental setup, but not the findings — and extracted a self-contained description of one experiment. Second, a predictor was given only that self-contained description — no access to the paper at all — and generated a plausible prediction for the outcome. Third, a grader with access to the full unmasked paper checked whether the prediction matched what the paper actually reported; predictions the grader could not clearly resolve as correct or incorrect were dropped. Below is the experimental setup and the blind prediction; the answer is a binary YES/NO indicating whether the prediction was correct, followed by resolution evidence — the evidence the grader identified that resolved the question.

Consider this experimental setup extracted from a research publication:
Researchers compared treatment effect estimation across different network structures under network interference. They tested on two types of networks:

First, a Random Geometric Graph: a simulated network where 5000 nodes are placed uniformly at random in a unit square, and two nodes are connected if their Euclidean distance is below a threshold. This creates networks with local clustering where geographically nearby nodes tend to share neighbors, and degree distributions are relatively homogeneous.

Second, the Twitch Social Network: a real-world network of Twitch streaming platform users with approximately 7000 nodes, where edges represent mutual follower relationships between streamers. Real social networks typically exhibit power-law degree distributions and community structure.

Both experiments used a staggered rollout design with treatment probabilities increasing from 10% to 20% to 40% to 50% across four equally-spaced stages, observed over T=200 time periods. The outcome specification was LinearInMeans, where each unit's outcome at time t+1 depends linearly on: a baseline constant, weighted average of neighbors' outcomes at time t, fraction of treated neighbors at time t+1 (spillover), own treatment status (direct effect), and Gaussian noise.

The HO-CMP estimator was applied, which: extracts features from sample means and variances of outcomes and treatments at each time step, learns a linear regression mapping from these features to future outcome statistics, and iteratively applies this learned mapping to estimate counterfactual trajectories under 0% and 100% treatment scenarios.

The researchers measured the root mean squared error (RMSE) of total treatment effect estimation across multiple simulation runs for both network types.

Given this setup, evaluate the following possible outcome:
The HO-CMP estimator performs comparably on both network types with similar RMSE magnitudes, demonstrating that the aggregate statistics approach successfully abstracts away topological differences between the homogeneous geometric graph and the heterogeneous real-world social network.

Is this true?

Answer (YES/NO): YES